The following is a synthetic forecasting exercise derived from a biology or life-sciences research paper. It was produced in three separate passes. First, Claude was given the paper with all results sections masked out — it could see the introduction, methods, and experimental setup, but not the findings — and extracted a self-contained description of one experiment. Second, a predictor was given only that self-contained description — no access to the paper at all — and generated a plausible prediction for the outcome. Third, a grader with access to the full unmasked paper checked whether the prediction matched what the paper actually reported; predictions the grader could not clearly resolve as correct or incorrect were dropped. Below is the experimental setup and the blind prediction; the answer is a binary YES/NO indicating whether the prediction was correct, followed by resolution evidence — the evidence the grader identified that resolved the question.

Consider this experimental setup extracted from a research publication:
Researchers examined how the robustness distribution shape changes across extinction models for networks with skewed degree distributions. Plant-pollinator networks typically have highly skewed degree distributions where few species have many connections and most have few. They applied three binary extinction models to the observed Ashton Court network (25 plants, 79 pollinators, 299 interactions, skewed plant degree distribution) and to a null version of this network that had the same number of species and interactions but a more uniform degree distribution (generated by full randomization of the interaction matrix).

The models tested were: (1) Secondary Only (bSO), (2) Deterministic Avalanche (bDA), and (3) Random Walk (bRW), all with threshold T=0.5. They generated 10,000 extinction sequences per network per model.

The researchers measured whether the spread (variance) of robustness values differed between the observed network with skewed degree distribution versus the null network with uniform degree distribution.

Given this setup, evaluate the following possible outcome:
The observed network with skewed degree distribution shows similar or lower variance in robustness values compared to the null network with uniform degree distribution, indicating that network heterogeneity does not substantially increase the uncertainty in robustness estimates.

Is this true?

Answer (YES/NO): NO